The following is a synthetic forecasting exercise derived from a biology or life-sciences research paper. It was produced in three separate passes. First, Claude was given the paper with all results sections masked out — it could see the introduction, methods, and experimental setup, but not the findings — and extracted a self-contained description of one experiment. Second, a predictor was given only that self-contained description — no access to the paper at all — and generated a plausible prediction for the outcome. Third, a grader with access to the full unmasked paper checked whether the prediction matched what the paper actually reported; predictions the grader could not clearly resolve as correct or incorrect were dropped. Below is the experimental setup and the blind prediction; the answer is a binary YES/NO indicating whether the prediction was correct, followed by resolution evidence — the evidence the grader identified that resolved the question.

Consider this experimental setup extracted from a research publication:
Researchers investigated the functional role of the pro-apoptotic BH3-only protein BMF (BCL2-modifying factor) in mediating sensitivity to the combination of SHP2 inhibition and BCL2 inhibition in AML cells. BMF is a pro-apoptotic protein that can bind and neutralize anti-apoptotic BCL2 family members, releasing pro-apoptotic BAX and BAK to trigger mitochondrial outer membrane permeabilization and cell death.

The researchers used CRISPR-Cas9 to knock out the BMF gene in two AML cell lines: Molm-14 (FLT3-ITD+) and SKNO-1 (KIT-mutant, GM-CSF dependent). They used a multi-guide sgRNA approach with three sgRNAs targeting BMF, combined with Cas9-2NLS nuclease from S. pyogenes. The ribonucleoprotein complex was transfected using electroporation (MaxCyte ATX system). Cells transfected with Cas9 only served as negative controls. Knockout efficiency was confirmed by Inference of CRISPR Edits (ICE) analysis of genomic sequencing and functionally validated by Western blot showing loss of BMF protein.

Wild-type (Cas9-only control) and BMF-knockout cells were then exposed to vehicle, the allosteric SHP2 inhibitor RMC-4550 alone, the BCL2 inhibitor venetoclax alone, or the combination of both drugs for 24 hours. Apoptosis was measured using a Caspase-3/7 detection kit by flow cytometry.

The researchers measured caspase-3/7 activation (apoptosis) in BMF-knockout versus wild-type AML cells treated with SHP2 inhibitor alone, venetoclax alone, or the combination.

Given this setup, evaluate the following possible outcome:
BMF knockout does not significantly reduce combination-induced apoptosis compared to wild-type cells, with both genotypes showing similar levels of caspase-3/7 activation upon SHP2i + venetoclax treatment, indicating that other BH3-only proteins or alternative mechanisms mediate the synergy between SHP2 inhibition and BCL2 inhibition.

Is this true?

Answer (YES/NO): NO